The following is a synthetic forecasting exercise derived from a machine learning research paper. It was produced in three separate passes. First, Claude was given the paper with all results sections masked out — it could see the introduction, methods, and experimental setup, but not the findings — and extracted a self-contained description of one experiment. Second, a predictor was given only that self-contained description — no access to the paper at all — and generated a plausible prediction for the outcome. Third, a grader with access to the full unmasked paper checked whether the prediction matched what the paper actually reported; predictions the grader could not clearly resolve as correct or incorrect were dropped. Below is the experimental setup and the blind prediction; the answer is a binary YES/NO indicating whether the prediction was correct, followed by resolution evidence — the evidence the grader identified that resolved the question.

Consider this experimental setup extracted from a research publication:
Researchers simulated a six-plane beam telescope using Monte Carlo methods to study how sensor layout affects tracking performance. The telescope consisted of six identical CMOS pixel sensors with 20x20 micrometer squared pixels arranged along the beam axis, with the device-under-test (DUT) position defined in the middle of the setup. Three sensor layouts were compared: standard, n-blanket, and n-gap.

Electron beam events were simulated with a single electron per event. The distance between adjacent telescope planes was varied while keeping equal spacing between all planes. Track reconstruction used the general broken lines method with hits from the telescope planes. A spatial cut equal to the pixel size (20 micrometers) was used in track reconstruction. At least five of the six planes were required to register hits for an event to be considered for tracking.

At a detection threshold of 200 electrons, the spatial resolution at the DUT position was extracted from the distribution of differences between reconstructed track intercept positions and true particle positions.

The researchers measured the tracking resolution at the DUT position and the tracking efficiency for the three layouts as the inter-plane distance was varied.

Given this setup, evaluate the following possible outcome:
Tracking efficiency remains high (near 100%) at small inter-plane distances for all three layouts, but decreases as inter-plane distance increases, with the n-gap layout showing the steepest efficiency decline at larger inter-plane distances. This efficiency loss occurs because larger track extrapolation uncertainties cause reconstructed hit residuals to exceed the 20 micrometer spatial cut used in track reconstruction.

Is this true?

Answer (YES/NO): NO